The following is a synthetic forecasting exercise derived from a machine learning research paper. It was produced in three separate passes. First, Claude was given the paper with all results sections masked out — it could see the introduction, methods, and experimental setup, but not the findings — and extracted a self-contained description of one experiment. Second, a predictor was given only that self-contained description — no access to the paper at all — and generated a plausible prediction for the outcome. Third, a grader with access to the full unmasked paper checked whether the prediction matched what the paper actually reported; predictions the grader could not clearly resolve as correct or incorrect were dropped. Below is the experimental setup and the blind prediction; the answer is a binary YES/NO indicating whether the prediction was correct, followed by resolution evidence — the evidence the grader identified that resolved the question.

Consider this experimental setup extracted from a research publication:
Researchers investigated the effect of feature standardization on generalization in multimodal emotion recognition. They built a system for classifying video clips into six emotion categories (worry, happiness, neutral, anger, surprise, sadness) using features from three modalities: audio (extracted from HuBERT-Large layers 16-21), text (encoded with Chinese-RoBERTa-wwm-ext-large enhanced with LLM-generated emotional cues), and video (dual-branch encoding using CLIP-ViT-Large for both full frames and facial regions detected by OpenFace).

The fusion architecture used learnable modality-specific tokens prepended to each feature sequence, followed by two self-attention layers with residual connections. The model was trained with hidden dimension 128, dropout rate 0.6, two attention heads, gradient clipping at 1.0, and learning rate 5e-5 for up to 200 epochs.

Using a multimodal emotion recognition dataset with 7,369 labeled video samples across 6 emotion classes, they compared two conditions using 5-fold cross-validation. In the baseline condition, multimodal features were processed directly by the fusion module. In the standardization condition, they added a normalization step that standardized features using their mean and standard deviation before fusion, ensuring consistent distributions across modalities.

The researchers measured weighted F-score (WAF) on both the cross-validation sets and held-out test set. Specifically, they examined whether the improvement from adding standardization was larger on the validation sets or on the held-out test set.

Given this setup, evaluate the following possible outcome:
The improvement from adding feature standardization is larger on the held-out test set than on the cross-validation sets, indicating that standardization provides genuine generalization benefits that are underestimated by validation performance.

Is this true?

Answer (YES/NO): YES